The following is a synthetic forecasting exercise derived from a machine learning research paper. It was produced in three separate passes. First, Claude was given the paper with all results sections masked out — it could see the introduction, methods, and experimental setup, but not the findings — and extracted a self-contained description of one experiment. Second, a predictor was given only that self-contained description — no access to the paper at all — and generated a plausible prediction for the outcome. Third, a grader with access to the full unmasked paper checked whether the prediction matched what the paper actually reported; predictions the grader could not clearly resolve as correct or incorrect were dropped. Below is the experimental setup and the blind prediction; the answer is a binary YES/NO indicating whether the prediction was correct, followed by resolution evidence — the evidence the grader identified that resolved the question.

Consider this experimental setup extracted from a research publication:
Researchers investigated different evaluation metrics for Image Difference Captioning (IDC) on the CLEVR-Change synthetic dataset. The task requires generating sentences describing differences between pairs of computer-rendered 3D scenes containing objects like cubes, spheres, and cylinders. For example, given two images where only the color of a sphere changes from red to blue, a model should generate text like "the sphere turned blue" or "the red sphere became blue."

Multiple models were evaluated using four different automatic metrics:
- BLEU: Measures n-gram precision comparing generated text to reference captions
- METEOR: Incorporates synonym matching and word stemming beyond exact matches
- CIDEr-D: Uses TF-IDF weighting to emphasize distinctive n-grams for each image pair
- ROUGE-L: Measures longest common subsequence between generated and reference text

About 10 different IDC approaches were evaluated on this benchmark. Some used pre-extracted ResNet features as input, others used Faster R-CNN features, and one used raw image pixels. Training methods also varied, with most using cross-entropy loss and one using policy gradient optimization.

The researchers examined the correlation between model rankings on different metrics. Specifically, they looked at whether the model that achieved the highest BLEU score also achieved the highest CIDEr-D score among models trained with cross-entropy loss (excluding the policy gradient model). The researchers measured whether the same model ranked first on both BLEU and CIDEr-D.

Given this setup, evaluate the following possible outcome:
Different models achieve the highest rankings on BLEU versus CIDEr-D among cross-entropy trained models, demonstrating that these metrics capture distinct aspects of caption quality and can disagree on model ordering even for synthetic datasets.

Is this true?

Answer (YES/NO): NO